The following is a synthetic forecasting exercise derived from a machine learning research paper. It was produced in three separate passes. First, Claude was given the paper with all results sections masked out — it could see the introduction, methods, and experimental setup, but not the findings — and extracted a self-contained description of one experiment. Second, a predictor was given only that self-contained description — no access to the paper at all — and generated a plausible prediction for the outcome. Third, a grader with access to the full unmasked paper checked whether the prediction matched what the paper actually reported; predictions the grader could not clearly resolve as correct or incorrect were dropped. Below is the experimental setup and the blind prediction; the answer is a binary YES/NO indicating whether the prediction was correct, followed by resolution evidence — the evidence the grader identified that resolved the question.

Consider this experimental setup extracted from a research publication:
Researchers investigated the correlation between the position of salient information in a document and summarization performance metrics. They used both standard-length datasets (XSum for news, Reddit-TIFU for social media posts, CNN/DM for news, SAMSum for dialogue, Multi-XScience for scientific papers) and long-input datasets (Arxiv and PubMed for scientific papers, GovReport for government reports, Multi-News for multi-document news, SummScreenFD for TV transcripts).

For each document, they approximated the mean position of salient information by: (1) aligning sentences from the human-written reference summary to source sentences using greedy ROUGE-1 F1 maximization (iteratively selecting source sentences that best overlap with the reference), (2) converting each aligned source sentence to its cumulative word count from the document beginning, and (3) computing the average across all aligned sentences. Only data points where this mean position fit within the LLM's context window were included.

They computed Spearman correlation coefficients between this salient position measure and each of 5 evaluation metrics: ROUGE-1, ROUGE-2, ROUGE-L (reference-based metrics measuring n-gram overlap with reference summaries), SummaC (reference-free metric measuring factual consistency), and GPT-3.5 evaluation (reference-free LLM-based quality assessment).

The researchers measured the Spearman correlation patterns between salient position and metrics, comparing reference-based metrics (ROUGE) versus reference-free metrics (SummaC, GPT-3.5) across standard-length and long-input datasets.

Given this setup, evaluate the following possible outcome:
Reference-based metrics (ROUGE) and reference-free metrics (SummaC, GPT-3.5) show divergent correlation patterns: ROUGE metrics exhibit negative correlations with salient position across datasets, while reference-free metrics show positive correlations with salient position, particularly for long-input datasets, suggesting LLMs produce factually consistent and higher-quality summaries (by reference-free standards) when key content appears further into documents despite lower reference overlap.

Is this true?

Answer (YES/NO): NO